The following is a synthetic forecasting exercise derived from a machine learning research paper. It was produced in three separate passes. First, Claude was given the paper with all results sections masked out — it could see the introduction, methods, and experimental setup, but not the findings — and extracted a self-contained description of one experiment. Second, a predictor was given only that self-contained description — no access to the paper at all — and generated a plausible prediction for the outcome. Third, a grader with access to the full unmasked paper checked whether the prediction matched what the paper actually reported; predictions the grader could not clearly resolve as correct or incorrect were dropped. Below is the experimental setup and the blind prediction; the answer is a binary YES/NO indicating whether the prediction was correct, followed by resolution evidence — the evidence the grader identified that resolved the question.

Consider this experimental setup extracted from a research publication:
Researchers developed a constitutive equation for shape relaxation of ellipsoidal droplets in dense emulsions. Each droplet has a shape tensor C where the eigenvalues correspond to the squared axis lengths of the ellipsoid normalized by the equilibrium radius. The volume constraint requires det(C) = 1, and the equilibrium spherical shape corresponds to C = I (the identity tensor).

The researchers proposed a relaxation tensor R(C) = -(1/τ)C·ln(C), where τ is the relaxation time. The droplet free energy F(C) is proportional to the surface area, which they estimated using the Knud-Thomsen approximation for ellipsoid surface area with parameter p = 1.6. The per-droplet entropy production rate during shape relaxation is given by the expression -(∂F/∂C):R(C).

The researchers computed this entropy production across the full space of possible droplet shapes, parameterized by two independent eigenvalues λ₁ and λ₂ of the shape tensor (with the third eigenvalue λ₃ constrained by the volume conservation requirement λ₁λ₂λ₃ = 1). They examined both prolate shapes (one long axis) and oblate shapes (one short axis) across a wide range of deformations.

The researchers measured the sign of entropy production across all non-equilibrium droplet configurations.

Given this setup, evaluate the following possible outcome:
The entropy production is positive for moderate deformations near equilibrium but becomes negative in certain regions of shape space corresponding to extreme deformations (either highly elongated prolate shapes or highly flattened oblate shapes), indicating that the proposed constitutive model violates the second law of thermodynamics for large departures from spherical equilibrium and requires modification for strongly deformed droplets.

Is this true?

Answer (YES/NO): NO